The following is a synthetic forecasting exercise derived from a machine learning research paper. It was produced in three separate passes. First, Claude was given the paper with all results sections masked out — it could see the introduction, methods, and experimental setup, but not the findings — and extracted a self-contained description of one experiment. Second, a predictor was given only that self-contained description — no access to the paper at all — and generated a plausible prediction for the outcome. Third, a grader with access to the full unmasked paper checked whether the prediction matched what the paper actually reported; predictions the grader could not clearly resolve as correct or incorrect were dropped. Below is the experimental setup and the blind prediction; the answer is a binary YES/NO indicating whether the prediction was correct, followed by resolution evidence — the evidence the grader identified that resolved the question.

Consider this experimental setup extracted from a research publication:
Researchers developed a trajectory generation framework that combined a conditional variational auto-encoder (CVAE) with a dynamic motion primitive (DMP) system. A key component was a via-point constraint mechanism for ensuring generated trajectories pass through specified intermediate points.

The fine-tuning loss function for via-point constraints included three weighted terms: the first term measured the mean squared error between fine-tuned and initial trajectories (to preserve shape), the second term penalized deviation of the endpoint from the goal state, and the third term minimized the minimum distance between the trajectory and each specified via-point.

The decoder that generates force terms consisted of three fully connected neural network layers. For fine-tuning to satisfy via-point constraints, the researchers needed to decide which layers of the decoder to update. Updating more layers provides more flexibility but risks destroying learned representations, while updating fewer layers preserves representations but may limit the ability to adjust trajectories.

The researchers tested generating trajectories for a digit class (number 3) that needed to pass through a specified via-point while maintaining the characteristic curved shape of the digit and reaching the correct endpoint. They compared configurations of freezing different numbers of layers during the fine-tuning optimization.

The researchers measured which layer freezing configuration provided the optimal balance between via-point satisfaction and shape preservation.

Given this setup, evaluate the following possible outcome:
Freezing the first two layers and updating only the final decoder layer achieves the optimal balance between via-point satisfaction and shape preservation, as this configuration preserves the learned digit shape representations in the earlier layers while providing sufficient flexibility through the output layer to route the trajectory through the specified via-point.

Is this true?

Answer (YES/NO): YES